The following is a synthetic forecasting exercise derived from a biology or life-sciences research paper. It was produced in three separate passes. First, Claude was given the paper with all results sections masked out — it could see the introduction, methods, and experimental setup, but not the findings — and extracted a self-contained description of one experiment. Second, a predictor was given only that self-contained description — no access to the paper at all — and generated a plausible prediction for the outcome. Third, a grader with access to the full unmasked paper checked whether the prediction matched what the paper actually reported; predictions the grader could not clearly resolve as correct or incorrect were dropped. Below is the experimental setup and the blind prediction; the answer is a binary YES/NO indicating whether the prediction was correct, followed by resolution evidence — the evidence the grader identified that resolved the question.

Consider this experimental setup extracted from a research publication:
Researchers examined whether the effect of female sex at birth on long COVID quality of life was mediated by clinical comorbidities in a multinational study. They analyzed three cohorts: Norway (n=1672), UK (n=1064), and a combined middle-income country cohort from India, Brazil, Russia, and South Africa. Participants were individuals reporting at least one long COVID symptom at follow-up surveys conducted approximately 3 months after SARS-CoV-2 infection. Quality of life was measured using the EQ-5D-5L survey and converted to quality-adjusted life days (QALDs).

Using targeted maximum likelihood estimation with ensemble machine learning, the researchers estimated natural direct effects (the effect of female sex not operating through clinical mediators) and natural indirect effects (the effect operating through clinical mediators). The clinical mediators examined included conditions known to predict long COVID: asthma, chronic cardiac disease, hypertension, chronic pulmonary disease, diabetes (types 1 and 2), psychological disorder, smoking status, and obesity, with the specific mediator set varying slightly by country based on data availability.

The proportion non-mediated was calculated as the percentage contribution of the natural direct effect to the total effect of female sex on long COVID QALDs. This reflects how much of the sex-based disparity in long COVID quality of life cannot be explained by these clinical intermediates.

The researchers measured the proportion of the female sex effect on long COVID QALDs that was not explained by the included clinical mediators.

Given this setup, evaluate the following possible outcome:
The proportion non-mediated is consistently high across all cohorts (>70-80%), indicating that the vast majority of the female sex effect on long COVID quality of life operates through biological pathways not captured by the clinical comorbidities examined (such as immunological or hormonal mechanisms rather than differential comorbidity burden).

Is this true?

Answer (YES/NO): YES